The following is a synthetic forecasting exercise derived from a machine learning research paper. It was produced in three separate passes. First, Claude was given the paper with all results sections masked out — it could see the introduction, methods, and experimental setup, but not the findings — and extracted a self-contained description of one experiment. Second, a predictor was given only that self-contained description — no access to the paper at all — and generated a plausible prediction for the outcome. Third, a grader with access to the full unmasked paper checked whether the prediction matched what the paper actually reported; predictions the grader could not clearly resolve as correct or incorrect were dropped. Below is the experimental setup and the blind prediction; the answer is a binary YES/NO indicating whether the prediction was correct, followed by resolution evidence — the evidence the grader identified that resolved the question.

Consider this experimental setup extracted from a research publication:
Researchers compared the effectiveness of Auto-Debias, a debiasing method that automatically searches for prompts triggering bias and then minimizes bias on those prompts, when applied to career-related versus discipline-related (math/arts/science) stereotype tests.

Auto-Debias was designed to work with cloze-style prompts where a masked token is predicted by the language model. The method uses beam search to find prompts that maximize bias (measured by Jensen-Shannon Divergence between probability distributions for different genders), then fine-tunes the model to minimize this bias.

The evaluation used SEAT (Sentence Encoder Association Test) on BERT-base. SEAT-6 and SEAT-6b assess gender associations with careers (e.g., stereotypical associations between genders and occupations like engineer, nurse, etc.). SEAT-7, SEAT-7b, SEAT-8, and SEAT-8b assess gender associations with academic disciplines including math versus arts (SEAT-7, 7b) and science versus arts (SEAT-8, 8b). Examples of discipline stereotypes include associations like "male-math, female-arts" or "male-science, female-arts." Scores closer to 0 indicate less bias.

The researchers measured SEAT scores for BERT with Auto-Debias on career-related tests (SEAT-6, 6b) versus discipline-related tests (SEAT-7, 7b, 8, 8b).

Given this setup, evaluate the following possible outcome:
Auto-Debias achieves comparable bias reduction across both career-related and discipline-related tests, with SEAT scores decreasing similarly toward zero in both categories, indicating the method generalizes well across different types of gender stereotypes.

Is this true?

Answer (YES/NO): NO